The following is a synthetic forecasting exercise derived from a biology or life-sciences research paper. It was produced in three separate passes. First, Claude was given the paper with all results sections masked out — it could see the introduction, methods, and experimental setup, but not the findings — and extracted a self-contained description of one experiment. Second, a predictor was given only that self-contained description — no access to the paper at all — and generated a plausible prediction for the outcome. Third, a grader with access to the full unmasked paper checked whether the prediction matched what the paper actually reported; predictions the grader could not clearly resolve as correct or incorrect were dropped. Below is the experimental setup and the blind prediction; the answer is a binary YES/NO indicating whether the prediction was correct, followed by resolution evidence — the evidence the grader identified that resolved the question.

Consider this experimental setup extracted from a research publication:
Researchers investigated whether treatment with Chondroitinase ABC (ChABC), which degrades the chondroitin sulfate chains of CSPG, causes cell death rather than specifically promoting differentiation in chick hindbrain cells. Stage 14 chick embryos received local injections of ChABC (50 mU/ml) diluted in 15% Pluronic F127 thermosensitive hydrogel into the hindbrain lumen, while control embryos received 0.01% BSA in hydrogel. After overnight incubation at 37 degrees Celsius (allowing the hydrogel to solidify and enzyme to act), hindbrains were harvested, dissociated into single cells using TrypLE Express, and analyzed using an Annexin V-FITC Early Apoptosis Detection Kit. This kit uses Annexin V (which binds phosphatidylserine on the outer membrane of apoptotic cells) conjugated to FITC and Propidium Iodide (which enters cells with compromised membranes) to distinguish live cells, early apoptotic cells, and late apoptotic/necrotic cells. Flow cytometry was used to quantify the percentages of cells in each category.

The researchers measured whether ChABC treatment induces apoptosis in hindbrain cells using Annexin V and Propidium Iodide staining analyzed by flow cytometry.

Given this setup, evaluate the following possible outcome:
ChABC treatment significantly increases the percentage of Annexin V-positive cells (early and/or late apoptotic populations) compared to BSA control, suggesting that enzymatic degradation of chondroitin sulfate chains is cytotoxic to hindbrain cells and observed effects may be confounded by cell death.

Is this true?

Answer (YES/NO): NO